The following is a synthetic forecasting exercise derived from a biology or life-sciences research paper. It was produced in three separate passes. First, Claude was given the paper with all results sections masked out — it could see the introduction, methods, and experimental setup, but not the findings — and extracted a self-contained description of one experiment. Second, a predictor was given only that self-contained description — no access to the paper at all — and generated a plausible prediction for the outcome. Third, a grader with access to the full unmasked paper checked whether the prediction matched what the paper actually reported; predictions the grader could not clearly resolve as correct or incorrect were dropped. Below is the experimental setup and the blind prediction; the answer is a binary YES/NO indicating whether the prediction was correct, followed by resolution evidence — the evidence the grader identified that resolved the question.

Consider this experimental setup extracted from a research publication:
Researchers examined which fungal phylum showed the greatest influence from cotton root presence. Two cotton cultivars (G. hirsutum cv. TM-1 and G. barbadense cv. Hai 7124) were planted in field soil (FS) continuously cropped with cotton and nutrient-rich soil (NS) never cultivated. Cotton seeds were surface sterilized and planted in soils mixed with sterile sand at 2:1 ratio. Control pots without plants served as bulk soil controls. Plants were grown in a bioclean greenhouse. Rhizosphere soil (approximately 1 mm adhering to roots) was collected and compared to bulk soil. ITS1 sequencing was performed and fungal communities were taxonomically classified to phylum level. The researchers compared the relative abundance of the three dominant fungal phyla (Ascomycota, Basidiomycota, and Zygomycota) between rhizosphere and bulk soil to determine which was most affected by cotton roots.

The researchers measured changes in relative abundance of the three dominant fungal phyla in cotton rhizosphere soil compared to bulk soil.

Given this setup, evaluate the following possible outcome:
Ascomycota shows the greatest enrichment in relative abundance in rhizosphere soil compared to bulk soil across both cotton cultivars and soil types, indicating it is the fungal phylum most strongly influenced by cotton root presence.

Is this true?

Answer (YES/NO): NO